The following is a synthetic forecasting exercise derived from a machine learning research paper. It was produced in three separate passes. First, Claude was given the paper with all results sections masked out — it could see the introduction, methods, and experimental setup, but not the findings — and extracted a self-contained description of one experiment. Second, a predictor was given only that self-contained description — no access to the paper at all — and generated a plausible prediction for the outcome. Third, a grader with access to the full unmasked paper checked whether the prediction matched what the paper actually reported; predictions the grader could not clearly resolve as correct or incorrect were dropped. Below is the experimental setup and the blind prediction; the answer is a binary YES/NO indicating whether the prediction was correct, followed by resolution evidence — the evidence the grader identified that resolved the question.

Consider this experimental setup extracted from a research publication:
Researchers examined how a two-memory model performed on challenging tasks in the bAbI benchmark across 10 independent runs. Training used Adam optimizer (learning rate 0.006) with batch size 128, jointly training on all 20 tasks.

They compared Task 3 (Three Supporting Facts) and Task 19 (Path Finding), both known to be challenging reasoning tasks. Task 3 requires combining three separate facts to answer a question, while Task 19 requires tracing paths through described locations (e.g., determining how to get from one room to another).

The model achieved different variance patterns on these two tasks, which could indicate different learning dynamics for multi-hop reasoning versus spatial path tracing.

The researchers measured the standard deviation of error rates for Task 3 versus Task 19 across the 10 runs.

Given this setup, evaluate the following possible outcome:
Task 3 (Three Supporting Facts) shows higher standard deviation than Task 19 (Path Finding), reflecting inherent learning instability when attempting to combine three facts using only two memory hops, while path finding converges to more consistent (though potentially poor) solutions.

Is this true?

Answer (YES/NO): NO